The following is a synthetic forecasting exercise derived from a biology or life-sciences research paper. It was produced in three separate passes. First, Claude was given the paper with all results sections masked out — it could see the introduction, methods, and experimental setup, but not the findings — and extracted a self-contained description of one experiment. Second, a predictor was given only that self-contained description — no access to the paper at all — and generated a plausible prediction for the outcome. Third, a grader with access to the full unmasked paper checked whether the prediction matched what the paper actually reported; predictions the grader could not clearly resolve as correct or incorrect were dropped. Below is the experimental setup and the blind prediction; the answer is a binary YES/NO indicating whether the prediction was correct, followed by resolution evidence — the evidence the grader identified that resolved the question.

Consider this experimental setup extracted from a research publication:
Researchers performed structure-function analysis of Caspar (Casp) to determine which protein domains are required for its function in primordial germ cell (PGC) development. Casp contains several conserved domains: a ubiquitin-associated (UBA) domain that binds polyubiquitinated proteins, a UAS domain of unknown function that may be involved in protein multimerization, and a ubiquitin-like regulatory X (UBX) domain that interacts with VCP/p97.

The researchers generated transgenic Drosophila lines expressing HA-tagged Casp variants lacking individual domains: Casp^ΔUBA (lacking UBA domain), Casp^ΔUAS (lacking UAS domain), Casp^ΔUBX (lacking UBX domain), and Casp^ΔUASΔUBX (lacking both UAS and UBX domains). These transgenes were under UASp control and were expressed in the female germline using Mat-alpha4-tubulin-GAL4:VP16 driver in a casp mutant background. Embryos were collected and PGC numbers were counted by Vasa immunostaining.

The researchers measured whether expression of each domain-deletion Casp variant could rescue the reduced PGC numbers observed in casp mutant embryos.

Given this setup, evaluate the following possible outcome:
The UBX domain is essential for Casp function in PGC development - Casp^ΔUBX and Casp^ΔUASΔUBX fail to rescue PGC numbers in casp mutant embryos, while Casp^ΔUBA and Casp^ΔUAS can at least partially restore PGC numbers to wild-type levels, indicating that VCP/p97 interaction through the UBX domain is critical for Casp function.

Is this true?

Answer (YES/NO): NO